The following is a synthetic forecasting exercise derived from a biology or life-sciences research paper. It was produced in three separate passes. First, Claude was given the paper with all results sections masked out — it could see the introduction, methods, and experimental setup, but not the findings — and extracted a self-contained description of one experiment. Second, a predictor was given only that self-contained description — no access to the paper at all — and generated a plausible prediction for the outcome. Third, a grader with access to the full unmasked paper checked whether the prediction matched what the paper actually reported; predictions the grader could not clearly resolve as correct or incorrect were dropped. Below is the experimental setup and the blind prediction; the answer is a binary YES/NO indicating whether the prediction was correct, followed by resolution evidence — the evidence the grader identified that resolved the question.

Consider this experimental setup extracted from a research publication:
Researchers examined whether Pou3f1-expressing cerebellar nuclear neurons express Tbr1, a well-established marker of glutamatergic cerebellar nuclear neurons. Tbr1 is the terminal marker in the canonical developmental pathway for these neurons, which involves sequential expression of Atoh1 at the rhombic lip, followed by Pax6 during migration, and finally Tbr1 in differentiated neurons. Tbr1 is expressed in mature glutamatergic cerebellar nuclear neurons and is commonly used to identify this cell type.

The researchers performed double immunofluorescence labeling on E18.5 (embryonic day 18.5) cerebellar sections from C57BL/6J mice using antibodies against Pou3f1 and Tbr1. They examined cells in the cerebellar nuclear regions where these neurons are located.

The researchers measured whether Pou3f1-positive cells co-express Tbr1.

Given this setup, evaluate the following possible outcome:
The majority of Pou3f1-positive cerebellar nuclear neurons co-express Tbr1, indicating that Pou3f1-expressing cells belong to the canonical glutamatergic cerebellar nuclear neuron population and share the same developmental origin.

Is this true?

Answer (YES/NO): NO